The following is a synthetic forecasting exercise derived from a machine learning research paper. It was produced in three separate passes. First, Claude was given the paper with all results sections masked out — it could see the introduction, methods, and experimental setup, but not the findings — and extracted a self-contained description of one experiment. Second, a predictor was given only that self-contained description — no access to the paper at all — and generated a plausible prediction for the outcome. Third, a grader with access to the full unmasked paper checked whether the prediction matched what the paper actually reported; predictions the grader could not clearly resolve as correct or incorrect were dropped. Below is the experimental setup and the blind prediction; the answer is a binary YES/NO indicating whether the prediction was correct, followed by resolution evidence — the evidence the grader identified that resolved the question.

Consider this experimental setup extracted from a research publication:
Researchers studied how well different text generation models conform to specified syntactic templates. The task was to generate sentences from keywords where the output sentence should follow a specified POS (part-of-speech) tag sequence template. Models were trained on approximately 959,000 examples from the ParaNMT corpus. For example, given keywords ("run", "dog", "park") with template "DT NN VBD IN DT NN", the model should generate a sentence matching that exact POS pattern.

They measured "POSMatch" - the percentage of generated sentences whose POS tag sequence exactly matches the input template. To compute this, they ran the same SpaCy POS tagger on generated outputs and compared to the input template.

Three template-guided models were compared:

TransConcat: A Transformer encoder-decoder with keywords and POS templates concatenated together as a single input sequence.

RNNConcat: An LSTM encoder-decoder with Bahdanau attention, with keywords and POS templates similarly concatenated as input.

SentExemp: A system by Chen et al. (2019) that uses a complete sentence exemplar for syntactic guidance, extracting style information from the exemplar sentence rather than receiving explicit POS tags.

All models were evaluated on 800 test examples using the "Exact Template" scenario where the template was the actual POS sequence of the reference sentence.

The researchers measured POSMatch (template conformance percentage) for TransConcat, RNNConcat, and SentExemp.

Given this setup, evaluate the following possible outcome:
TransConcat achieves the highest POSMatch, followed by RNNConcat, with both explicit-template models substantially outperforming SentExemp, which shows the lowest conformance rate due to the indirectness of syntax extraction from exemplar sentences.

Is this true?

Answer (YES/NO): NO